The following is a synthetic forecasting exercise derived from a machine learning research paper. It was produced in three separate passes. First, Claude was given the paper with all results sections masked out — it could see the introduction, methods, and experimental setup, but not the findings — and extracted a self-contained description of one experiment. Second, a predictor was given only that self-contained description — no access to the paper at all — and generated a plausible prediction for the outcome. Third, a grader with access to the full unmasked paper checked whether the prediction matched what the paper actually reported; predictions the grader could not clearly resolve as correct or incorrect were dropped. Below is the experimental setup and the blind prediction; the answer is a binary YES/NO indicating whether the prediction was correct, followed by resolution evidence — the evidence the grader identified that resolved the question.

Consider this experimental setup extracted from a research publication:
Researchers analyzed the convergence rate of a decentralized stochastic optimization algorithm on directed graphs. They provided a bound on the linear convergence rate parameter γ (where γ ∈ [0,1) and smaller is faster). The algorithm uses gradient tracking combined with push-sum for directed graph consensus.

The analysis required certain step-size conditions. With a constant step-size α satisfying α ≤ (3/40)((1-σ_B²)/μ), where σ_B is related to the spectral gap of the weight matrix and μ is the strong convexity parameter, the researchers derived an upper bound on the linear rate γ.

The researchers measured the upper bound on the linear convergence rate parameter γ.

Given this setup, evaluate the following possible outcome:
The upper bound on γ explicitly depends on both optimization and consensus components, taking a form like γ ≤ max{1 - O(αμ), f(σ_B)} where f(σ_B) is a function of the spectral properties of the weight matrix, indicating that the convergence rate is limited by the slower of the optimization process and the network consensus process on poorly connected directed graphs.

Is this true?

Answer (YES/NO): NO